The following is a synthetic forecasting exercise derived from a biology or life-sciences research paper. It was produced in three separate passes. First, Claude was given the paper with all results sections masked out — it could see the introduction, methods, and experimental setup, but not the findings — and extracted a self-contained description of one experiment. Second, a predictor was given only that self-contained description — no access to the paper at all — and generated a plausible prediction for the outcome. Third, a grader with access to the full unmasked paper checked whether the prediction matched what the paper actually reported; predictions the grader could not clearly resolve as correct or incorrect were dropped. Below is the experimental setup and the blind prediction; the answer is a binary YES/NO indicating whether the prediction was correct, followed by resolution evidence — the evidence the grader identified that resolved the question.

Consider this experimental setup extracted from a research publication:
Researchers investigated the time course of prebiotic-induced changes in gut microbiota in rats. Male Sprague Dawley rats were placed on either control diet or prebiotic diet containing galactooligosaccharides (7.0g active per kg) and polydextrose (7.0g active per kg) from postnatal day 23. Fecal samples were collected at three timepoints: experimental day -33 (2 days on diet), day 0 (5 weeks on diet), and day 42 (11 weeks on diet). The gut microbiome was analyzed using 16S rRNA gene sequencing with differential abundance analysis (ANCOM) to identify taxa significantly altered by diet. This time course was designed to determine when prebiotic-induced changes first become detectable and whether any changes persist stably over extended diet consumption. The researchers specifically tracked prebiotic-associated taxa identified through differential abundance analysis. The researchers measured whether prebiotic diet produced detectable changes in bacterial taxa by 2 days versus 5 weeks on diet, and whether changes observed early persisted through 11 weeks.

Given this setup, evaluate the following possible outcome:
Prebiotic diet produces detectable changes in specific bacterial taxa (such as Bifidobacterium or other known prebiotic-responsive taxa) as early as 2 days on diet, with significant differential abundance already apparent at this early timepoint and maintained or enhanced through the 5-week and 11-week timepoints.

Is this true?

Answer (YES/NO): YES